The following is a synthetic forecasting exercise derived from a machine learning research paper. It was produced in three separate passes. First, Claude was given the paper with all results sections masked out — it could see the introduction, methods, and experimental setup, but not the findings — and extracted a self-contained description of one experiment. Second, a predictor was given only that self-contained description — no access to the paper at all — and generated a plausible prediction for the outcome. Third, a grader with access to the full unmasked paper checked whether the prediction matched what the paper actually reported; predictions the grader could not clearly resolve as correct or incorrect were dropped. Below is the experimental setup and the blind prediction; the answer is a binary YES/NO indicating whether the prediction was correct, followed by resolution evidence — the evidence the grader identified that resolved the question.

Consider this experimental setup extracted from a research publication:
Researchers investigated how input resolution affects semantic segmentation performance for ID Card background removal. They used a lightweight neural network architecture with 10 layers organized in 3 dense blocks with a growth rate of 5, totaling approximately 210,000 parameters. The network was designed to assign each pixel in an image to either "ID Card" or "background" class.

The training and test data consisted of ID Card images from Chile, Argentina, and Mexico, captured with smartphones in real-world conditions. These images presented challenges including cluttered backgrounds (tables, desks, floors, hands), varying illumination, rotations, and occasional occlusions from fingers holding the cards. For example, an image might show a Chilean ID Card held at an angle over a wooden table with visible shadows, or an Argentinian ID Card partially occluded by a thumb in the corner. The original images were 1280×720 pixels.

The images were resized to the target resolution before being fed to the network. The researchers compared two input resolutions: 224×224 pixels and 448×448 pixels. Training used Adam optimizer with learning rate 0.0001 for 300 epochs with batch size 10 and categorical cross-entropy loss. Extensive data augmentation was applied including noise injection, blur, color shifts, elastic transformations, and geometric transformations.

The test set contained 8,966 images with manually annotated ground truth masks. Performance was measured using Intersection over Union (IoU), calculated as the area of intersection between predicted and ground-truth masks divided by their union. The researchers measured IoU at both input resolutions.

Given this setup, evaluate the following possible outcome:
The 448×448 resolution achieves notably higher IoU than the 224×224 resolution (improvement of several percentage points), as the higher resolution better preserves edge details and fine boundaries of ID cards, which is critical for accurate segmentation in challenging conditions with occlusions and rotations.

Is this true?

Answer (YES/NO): NO